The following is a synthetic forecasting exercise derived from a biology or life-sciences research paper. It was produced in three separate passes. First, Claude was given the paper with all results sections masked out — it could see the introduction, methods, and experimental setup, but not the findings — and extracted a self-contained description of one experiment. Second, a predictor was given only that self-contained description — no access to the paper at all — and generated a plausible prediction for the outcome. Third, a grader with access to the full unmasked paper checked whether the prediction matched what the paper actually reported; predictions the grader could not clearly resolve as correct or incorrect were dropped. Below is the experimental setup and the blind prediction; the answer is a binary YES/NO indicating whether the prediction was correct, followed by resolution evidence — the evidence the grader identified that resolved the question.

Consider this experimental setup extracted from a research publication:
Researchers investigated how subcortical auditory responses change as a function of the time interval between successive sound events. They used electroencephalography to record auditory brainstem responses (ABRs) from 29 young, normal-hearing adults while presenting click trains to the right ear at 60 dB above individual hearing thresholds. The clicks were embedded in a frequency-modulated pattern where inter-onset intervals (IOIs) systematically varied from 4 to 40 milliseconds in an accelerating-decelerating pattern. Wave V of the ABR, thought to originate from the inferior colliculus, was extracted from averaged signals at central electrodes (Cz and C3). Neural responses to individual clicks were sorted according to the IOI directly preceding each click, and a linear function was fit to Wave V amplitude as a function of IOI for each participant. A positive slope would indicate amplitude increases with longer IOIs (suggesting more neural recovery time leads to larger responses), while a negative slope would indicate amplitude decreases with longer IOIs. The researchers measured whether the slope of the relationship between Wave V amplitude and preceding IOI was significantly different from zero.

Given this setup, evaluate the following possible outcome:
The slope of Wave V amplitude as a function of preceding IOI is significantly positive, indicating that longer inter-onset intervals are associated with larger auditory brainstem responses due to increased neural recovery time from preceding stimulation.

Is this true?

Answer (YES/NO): NO